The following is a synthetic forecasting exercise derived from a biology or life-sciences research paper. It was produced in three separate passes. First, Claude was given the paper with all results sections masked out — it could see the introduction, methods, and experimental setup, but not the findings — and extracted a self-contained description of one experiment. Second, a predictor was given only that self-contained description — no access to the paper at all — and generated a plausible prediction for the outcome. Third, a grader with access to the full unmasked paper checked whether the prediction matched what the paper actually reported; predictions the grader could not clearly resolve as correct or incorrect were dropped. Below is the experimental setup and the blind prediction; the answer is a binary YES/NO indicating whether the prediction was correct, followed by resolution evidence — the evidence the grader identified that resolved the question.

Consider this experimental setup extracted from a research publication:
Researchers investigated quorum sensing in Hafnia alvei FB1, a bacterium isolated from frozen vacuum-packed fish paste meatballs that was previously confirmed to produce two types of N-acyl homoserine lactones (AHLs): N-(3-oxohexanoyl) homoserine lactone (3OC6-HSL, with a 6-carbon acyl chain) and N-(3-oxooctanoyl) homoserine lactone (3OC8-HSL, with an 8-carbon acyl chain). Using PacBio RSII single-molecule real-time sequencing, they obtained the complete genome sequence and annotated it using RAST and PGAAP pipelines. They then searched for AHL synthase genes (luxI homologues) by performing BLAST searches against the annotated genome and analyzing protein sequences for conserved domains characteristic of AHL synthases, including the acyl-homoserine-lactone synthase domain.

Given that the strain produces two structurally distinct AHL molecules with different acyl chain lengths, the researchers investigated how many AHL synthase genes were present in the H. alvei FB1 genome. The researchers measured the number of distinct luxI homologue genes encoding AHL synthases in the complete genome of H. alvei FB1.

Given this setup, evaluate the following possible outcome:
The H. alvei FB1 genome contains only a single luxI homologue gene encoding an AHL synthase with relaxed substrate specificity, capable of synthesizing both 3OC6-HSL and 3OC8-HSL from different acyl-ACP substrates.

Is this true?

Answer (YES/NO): YES